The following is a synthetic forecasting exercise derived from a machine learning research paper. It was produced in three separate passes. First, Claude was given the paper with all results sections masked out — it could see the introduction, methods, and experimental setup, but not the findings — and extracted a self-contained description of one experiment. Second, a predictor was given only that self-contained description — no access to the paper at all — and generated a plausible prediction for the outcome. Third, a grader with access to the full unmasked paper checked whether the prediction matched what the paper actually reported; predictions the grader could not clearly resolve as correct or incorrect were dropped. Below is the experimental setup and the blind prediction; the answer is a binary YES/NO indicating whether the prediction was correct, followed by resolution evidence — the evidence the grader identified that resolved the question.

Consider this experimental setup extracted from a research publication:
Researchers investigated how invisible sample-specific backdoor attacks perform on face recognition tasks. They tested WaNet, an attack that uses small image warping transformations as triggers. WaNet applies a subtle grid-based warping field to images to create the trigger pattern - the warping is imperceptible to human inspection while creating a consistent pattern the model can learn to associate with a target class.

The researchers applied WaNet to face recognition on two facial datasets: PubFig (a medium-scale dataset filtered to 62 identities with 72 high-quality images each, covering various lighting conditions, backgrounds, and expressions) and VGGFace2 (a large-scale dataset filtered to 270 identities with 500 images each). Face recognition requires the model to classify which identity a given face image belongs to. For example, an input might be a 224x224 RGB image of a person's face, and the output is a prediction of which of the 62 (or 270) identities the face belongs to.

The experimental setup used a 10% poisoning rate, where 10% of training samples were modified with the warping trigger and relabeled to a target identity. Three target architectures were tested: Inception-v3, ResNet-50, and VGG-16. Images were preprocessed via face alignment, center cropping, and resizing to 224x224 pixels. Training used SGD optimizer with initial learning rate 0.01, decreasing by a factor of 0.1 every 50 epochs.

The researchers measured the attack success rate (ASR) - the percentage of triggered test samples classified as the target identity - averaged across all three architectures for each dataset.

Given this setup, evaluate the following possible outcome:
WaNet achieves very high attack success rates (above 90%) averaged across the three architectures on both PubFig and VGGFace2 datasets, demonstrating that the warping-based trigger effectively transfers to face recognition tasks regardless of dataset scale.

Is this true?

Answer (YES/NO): NO